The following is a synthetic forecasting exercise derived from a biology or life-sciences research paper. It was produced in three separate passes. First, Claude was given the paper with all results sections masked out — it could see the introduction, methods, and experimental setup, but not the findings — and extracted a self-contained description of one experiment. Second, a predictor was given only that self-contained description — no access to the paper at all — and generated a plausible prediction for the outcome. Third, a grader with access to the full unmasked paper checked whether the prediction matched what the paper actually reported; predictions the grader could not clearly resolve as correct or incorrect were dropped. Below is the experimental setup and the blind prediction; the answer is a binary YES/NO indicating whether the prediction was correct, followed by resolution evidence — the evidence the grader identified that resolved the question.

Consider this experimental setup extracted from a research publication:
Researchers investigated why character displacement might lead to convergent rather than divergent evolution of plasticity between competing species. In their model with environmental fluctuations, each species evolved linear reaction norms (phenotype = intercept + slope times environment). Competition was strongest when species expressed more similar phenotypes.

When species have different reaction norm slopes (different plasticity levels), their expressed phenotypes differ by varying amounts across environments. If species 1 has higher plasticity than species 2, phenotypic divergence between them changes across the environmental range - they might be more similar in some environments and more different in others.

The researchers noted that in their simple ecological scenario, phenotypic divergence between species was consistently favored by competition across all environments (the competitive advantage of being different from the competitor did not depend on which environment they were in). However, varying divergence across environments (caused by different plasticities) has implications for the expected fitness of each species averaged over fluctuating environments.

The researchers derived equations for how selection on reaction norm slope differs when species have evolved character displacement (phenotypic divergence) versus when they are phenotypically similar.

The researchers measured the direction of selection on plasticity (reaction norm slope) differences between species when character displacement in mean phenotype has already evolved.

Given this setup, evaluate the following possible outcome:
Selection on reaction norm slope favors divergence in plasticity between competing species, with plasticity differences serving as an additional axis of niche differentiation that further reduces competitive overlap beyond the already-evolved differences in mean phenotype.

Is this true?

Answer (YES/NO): NO